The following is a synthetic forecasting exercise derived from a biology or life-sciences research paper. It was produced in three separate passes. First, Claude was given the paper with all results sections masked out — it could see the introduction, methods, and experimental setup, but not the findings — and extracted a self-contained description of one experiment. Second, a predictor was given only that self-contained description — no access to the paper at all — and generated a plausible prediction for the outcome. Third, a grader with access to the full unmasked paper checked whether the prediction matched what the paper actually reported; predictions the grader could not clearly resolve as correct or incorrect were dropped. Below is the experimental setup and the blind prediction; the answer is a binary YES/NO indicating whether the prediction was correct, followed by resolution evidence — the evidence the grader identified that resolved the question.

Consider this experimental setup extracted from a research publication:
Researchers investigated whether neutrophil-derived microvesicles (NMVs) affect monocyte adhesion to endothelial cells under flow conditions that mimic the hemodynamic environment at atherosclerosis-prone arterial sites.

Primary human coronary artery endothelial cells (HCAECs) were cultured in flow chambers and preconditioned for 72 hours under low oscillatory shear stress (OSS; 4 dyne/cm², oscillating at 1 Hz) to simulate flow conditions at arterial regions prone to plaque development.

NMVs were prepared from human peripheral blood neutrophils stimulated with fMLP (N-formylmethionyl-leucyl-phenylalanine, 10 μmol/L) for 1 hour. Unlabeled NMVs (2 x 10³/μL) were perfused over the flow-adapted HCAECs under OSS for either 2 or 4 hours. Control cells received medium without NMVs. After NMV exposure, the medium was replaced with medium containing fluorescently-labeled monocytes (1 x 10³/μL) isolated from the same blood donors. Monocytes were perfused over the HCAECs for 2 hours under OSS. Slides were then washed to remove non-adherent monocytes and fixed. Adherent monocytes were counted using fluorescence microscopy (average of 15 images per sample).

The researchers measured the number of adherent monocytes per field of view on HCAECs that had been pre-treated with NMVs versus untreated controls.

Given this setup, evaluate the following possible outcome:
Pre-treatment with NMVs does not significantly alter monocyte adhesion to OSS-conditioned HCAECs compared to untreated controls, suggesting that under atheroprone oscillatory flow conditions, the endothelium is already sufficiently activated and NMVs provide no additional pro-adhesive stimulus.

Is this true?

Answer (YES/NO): NO